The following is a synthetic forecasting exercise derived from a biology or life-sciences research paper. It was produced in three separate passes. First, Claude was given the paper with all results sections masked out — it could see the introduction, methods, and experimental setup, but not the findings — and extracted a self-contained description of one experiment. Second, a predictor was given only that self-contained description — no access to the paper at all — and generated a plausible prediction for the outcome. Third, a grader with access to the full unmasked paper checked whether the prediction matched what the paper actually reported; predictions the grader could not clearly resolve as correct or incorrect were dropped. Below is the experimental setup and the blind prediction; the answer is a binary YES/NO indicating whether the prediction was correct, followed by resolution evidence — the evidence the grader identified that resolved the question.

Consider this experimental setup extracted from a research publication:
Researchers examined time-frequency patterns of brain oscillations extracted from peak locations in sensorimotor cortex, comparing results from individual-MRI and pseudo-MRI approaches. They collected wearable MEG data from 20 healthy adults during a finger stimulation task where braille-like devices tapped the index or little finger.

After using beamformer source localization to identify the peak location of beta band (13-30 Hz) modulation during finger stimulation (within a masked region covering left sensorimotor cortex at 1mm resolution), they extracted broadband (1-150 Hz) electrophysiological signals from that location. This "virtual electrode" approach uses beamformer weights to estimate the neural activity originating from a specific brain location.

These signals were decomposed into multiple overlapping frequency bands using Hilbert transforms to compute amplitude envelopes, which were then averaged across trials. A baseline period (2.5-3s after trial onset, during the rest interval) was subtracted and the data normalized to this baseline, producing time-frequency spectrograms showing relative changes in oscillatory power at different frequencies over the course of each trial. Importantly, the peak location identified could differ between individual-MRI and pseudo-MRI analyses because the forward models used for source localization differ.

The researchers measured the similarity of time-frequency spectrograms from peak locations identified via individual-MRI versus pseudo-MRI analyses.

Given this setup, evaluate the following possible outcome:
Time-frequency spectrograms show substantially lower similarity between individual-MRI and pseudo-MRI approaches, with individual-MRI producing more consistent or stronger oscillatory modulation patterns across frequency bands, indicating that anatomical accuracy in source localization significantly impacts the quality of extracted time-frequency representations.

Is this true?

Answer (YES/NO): NO